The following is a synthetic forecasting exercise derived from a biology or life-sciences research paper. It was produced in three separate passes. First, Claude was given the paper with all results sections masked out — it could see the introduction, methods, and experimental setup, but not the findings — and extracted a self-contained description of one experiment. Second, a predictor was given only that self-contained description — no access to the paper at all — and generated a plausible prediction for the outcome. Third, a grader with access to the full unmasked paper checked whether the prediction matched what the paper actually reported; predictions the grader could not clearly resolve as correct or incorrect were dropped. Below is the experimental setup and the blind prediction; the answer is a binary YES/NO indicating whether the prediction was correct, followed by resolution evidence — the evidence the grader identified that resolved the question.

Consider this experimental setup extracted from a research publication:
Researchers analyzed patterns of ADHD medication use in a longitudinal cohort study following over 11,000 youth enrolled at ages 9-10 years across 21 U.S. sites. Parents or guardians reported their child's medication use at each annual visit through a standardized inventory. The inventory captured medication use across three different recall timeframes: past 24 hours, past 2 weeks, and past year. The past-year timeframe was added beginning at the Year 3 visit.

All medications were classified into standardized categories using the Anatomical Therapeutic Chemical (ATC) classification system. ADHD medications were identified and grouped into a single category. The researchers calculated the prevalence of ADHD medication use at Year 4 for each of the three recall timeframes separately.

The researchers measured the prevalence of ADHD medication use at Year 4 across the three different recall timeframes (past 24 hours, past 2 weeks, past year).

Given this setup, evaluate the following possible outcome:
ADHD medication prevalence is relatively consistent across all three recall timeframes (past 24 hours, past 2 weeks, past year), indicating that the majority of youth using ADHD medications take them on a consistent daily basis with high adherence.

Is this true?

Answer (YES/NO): NO